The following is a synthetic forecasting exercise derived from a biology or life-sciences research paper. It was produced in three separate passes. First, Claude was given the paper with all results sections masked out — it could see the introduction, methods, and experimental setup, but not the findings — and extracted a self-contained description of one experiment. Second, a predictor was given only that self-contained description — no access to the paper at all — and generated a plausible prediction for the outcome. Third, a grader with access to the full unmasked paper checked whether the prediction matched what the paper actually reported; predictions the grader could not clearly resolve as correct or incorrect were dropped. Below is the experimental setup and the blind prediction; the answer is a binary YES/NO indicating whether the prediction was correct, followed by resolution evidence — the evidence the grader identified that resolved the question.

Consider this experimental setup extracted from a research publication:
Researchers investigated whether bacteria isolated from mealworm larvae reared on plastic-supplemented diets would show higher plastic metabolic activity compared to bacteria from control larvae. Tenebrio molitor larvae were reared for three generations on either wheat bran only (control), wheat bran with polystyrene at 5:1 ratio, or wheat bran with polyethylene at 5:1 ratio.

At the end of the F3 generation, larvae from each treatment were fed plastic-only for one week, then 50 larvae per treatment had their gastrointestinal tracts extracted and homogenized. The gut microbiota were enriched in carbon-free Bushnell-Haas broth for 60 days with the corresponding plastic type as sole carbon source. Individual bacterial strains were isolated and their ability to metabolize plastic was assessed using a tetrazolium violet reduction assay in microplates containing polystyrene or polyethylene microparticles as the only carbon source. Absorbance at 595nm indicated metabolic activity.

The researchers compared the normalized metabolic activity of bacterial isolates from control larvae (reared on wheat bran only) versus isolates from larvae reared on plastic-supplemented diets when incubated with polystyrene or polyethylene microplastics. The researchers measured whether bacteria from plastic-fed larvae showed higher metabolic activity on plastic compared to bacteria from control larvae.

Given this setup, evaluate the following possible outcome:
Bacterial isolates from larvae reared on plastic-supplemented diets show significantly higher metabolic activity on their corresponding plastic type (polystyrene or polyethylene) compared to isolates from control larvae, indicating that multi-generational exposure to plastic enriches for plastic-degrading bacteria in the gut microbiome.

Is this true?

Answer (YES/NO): NO